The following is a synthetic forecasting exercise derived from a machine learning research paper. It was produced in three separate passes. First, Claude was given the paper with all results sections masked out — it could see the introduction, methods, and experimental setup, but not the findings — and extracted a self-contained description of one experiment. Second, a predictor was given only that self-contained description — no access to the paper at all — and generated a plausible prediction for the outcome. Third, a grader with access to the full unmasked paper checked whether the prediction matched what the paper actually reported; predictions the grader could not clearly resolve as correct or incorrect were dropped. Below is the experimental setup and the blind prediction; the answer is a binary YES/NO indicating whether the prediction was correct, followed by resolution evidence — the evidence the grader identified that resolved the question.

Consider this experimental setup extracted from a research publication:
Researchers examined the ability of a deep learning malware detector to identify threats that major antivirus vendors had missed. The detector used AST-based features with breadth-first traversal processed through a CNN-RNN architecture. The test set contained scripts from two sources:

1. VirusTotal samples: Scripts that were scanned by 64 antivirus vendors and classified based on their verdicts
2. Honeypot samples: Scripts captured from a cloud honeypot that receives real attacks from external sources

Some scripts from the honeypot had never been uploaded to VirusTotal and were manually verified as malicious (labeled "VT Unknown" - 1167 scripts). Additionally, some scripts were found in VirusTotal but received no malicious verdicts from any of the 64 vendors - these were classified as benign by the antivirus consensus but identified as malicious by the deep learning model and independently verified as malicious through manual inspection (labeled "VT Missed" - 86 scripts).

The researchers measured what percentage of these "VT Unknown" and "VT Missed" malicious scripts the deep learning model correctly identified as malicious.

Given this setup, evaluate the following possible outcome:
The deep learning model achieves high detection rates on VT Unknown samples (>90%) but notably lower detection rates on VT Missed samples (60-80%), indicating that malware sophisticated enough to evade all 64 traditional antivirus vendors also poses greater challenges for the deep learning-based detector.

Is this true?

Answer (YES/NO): NO